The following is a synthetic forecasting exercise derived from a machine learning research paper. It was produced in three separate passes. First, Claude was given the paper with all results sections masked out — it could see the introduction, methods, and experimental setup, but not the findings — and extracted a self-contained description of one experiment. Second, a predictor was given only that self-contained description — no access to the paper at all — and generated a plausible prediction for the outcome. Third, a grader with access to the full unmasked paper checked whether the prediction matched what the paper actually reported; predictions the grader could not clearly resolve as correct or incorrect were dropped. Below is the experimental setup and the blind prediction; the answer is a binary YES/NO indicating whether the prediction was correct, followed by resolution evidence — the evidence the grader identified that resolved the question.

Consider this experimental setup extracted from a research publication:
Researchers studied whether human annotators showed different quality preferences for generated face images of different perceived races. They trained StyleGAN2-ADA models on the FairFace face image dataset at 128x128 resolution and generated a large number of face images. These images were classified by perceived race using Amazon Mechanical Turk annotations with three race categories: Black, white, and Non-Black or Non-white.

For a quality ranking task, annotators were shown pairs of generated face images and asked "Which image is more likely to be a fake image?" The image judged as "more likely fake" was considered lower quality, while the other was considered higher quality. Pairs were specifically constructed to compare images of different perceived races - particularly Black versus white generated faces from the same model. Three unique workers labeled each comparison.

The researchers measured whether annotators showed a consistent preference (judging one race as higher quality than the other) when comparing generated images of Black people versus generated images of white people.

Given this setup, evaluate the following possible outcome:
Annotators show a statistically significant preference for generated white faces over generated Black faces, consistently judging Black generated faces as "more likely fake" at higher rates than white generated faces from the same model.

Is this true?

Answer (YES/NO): YES